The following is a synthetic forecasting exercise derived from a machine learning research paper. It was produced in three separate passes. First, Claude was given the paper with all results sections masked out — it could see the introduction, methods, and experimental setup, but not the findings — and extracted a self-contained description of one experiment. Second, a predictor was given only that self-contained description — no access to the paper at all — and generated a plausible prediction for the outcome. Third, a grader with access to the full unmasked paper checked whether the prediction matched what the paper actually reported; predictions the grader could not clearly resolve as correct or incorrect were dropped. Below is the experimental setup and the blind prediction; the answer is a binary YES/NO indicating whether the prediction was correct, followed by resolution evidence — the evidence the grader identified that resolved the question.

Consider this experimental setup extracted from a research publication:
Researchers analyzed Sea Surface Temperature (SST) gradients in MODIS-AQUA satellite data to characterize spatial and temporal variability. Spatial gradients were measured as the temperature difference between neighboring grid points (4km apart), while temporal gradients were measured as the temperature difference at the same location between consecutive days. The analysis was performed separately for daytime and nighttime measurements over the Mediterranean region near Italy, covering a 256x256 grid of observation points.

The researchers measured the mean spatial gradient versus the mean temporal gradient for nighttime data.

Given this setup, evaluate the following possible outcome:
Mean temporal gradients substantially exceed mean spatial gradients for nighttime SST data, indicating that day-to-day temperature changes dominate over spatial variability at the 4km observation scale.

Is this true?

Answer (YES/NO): YES